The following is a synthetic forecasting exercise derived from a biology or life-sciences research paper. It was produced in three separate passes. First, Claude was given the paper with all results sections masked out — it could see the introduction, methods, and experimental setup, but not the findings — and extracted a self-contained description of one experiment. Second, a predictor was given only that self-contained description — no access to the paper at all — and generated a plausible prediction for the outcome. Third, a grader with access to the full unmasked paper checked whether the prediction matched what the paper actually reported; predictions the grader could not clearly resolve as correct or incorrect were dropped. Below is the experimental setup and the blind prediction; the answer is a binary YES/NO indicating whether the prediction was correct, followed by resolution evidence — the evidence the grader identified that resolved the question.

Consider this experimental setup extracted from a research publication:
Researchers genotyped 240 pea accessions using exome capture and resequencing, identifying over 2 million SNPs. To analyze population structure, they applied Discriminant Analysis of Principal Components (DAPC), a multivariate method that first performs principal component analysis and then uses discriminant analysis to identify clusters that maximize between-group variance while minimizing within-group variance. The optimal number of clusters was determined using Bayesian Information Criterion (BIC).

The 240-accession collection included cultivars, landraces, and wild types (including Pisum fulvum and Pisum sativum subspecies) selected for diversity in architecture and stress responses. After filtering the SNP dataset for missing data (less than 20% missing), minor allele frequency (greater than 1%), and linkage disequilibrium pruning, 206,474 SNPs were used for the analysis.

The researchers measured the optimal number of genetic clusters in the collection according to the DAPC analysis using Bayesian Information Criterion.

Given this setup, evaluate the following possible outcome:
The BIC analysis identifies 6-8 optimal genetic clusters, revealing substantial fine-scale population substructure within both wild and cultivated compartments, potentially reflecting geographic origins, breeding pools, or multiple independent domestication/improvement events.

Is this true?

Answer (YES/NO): NO